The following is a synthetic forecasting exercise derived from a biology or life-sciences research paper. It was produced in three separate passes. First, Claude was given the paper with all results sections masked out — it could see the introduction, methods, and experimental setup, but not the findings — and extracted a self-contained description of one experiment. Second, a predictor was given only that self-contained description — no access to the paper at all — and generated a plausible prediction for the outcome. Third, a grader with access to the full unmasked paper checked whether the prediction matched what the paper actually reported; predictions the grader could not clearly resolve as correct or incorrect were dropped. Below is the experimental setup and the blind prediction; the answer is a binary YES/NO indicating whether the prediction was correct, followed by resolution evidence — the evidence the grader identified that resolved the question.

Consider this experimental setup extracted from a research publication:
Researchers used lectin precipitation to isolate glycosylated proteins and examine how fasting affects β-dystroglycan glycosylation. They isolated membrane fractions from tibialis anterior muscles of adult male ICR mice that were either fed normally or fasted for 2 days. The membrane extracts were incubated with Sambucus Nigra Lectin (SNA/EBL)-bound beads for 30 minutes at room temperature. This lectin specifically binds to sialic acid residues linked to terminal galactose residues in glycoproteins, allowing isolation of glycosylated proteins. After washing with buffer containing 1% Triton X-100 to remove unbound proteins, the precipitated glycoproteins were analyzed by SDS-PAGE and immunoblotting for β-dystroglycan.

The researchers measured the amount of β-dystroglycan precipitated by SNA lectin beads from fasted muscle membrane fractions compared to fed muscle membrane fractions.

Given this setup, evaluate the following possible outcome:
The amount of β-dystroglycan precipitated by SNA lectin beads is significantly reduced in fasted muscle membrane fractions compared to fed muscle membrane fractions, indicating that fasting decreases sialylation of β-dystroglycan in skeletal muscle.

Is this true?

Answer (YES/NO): YES